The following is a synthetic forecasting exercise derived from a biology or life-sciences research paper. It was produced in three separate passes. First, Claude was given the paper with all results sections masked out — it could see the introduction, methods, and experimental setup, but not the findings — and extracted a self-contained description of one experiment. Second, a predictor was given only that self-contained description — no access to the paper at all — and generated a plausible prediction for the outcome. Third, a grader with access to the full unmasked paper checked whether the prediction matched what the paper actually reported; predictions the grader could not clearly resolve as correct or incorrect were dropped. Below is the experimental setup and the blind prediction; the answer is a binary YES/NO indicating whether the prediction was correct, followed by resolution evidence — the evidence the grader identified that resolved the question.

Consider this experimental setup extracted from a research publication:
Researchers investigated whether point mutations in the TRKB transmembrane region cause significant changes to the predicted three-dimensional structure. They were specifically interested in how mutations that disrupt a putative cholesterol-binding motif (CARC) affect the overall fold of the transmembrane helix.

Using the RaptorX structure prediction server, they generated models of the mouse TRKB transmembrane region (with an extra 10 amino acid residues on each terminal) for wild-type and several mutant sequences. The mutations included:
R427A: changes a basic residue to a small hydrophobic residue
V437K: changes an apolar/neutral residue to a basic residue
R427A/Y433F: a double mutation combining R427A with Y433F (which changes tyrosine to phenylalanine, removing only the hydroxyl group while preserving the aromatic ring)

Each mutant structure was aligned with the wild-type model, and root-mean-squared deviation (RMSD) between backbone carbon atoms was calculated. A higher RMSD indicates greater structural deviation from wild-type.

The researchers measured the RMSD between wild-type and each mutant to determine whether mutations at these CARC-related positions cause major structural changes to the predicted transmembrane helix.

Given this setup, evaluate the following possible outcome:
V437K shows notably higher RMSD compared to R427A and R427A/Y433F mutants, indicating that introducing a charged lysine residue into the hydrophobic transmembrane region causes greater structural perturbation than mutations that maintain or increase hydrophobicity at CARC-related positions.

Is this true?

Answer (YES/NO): NO